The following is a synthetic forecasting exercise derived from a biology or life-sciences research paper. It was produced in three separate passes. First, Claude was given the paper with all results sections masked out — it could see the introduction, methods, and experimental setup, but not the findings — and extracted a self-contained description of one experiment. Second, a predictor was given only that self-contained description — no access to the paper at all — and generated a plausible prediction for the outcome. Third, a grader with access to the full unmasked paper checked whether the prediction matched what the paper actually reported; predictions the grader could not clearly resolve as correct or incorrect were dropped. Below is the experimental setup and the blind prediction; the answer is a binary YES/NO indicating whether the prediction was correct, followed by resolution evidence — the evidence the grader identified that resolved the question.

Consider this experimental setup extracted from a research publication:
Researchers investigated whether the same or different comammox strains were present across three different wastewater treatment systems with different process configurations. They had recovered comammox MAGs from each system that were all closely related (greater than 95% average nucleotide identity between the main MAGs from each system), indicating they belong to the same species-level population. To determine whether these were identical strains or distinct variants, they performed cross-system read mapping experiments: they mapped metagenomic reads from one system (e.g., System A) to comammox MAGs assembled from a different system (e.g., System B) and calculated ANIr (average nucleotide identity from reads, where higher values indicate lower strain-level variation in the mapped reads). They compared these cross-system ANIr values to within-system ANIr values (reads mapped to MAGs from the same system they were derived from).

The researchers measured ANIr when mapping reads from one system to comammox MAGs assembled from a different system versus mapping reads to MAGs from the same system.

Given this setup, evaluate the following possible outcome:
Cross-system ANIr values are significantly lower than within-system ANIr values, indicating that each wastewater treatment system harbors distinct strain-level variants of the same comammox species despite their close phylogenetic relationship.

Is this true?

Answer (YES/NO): YES